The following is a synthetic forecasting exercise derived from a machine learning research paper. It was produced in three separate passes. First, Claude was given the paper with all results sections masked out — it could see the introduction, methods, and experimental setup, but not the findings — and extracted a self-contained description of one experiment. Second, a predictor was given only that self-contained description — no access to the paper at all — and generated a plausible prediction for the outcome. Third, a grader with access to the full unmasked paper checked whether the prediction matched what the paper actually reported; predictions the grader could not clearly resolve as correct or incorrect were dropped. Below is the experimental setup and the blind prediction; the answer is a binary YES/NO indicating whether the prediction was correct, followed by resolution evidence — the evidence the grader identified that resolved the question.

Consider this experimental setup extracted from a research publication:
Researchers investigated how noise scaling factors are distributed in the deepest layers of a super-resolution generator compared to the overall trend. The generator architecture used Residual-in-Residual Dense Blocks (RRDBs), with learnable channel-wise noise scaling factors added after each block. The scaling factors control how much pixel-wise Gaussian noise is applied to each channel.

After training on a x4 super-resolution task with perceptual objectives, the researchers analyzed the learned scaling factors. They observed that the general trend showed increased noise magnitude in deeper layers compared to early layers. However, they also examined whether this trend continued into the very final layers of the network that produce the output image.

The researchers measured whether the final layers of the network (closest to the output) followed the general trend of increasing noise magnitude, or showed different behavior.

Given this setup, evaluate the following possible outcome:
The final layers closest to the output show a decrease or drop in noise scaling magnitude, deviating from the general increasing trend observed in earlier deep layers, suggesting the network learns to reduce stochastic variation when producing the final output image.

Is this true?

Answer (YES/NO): YES